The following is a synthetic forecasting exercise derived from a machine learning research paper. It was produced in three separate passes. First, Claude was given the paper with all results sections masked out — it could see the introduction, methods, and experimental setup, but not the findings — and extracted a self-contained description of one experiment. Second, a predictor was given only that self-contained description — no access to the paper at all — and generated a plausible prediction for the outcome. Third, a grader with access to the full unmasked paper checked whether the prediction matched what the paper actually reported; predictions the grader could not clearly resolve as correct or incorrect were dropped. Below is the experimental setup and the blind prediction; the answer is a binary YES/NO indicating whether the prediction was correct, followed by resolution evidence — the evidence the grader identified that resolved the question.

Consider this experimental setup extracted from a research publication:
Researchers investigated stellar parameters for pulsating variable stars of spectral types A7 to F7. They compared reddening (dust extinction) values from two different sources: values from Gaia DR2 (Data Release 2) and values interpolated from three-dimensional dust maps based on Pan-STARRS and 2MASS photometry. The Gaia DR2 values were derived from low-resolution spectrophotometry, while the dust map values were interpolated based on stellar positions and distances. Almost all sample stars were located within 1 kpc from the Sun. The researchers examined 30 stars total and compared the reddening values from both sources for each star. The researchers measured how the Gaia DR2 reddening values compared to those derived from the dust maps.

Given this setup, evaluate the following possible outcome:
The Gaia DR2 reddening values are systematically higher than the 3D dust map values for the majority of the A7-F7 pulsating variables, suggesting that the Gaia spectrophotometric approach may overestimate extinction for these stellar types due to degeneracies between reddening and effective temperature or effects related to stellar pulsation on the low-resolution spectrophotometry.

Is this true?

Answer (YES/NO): YES